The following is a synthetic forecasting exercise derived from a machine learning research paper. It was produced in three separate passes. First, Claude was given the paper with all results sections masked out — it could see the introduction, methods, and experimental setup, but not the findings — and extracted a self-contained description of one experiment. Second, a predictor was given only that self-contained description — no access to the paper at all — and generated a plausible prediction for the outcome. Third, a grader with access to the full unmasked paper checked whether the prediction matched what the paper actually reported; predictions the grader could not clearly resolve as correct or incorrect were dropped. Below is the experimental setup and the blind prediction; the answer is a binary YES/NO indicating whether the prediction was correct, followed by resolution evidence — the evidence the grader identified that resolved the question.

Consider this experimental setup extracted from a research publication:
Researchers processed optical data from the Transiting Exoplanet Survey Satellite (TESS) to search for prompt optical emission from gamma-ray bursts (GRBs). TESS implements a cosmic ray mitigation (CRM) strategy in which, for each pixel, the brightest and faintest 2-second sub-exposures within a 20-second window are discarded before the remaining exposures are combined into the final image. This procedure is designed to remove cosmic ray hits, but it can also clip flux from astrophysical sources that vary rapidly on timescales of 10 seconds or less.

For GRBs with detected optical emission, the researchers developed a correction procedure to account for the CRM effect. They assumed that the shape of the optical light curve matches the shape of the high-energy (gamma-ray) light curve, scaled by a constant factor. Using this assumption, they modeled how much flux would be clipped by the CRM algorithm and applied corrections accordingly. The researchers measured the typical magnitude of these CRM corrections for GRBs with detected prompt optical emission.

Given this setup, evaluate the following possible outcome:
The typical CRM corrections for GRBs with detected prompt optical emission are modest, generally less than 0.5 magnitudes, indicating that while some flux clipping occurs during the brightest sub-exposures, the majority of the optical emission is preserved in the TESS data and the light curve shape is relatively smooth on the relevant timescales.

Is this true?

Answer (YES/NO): YES